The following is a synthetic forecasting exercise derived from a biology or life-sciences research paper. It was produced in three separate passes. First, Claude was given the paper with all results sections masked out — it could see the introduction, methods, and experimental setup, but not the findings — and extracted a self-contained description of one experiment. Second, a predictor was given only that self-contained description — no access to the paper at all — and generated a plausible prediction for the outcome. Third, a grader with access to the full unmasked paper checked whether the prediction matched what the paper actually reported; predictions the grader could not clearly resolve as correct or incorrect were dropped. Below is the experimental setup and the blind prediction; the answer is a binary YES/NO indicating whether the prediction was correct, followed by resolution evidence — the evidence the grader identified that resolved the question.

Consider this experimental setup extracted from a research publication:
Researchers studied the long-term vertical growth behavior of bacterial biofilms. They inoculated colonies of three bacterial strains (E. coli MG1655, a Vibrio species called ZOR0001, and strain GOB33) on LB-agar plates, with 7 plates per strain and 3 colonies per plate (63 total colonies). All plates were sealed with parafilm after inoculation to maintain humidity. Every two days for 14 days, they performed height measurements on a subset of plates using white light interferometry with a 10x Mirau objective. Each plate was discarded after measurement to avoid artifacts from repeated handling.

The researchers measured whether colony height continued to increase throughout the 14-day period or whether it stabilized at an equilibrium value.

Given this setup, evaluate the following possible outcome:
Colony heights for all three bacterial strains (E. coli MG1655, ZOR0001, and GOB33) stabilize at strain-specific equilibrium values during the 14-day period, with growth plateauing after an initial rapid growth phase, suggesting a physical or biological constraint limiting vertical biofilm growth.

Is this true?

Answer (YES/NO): YES